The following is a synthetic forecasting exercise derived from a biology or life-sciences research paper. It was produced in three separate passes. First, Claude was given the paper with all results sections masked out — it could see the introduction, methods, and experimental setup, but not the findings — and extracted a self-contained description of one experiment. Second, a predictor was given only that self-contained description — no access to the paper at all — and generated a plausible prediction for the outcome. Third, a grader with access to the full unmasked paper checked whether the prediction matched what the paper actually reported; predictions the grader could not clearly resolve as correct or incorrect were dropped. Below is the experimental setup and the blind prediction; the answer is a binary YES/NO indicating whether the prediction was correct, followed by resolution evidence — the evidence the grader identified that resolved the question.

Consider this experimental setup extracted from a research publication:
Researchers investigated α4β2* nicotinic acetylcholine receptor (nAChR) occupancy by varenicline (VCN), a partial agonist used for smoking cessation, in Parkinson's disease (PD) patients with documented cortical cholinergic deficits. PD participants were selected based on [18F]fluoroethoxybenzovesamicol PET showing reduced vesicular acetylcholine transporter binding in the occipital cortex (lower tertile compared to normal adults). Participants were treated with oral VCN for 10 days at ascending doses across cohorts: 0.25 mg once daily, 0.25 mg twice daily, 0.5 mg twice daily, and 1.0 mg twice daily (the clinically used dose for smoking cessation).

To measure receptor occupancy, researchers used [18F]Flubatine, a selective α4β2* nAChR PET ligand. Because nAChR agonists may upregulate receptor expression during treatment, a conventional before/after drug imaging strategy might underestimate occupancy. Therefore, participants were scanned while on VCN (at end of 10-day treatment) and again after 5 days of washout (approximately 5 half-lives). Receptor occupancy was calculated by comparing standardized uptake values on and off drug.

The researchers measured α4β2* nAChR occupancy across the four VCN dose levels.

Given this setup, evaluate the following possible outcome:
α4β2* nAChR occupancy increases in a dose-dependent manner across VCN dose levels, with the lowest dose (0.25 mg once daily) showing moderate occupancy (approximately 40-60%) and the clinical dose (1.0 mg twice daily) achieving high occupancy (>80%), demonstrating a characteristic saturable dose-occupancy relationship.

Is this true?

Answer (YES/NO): NO